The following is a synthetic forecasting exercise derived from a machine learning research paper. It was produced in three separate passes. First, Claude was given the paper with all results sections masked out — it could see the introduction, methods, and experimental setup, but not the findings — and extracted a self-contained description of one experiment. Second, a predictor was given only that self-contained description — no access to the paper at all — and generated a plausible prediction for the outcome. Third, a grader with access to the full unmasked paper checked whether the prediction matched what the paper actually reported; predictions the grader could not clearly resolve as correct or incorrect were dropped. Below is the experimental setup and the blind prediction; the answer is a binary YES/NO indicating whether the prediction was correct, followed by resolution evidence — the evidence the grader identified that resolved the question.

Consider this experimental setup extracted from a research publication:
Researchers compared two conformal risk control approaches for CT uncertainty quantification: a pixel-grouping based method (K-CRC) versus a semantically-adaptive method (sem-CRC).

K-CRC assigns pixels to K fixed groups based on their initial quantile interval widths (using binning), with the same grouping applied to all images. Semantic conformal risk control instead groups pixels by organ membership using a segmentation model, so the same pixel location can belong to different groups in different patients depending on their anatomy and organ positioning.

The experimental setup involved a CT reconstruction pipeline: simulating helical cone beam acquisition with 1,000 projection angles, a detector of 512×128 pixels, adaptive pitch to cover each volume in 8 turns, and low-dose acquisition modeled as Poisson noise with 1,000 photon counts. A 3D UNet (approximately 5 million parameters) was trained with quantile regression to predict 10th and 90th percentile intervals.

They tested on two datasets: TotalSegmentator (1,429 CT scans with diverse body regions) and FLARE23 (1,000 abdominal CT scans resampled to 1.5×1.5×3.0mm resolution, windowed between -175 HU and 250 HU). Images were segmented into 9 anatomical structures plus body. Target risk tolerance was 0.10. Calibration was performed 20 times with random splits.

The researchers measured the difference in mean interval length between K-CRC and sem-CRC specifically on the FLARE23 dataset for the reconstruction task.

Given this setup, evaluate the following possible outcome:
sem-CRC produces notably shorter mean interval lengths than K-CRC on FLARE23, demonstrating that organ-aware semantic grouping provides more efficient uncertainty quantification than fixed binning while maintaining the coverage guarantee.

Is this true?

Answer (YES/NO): NO